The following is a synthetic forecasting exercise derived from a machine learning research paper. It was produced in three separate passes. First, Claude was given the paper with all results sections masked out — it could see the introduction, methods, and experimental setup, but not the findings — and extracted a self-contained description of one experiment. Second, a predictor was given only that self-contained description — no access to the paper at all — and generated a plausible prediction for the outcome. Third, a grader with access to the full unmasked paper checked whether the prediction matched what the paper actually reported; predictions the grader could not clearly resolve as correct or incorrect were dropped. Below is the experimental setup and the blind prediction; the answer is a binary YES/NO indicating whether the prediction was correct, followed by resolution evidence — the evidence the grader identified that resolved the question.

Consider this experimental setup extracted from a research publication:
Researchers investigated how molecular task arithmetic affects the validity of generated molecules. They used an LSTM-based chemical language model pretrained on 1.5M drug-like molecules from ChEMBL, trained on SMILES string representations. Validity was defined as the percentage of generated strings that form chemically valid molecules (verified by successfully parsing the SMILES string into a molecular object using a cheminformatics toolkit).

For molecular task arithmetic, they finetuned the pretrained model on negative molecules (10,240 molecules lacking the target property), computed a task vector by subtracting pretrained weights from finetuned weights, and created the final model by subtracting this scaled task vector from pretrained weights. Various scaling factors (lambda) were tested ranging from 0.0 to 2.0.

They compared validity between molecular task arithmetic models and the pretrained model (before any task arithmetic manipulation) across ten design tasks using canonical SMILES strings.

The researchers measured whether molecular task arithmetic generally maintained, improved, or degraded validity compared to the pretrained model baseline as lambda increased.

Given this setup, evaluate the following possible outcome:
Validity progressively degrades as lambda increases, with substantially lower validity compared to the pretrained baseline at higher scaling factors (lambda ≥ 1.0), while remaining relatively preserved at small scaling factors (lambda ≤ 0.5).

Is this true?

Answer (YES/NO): NO